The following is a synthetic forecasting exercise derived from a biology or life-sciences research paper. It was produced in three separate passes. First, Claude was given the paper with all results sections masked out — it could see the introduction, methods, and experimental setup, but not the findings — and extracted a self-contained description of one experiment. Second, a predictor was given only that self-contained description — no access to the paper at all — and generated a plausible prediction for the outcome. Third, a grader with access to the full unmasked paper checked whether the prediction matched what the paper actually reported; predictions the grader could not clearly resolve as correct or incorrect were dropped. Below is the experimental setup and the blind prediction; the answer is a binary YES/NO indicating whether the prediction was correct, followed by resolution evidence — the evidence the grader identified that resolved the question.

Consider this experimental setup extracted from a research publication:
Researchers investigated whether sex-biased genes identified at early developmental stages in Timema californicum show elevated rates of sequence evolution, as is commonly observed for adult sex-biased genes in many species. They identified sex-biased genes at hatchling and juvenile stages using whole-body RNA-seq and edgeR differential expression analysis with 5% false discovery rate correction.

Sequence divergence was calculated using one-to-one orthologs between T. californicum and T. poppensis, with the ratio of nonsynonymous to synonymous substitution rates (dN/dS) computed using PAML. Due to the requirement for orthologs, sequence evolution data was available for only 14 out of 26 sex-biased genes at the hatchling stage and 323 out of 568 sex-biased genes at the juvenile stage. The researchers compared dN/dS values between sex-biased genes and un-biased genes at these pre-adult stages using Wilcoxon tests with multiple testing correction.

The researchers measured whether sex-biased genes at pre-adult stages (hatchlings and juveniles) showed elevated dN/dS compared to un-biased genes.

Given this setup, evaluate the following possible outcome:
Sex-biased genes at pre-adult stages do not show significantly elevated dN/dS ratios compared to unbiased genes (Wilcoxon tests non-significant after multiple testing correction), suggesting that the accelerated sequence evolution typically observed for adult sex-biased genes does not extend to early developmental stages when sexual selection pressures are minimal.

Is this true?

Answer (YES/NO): NO